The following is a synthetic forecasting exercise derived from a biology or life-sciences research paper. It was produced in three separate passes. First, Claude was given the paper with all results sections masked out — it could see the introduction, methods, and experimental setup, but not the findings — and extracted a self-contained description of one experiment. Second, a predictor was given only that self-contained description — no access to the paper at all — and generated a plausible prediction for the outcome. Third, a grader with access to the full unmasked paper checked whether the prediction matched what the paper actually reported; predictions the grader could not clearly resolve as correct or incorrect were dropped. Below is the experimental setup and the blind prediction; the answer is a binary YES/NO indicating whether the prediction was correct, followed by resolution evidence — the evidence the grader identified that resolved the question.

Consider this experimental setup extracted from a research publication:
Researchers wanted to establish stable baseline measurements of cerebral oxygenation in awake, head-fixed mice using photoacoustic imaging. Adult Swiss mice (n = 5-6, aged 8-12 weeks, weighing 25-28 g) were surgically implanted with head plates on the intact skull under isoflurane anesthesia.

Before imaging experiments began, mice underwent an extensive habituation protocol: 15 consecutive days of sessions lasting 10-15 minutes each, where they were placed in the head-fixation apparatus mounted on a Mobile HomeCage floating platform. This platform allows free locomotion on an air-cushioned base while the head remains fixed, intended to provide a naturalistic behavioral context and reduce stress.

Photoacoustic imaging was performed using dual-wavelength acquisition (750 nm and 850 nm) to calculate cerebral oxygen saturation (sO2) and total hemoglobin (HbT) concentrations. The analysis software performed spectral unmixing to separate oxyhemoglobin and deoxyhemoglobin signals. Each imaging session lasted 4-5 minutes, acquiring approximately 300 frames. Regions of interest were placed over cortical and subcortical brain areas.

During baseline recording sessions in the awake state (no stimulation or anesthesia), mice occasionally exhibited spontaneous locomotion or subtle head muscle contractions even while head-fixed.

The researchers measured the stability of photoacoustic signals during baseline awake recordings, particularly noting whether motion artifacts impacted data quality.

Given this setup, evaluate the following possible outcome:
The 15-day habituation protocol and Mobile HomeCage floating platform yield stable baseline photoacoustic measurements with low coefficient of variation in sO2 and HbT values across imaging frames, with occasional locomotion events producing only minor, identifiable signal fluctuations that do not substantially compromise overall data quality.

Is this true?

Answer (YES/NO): NO